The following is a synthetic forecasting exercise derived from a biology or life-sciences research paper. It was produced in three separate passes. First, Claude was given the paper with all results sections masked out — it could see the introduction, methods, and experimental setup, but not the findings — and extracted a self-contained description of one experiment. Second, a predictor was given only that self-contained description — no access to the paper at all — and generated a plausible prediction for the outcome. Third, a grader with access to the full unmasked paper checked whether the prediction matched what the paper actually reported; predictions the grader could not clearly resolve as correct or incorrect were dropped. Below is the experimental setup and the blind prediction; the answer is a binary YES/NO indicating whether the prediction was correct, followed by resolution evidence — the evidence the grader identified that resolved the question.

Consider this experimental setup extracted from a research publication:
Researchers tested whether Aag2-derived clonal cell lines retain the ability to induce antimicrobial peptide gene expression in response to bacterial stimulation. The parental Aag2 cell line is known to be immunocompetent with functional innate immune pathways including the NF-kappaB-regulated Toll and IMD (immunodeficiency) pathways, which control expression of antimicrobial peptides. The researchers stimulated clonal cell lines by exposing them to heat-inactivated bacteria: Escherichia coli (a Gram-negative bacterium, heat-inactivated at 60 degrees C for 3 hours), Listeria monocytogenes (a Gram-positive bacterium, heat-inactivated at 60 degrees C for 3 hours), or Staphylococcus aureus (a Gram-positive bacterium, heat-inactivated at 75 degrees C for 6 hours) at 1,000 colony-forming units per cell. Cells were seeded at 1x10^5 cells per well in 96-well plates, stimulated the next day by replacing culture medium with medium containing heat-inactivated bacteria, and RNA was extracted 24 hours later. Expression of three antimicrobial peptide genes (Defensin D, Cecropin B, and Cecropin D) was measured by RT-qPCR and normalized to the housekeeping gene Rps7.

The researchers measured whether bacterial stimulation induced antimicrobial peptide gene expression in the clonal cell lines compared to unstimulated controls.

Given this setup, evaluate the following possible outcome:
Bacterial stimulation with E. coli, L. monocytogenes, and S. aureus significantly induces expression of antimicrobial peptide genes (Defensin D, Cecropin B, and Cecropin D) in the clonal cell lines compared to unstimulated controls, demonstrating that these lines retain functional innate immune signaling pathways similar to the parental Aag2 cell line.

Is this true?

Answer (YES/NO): NO